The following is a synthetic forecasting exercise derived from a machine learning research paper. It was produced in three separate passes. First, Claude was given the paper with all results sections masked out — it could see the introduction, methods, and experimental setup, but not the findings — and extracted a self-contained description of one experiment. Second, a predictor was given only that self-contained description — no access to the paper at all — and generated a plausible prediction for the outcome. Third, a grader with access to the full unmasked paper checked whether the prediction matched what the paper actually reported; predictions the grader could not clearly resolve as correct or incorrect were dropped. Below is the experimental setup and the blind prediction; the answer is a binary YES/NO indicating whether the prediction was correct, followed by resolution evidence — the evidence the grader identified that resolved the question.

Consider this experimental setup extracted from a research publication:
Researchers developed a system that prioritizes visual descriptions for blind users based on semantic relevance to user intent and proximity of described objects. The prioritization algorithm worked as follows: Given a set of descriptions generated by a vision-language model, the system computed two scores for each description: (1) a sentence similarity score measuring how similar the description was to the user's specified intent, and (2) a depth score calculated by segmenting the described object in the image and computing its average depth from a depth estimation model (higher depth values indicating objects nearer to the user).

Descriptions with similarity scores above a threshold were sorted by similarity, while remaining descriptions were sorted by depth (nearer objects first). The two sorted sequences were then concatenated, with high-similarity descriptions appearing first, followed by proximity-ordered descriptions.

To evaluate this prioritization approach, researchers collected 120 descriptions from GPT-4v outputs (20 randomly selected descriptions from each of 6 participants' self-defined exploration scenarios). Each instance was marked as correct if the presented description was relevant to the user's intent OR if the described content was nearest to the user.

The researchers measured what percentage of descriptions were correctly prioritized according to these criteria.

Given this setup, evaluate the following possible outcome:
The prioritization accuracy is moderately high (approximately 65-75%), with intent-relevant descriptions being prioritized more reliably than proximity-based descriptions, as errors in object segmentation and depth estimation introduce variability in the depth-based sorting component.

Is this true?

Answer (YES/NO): NO